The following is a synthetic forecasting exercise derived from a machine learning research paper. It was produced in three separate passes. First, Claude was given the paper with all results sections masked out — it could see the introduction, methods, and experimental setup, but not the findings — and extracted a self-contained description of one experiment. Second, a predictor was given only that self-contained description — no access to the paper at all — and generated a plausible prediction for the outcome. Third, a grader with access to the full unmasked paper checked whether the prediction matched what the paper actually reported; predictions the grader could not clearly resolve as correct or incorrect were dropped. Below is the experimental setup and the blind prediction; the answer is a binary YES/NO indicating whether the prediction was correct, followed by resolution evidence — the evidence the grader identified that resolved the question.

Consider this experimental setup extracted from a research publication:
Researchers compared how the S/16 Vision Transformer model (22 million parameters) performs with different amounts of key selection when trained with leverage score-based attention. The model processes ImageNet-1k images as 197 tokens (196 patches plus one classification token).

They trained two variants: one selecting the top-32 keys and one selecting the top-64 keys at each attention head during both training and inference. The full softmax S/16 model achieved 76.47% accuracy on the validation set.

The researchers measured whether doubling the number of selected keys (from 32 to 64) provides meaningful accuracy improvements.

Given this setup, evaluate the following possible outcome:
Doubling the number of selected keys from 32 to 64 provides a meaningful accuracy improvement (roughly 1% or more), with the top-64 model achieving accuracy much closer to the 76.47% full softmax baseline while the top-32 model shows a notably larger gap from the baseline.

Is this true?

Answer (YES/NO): YES